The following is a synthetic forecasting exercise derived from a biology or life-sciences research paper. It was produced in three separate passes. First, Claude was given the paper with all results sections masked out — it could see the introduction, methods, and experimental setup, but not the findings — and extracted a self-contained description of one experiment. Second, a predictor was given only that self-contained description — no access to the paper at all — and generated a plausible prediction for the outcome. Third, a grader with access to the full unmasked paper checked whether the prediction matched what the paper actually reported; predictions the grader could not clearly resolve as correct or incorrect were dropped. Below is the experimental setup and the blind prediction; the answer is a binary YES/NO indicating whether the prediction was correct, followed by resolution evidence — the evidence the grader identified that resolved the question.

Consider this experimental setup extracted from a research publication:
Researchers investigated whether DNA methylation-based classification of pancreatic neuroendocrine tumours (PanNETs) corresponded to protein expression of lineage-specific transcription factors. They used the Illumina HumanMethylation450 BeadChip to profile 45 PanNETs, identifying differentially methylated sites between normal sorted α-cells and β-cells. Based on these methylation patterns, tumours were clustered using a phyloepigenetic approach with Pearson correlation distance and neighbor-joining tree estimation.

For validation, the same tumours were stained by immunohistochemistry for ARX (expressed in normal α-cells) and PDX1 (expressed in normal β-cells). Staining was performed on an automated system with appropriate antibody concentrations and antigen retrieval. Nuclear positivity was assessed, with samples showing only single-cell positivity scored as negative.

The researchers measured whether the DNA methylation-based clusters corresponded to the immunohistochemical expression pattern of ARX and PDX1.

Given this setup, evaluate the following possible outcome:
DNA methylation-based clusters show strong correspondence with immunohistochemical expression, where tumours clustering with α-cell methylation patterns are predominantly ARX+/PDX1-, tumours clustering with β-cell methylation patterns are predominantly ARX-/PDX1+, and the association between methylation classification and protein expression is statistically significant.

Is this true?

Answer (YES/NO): YES